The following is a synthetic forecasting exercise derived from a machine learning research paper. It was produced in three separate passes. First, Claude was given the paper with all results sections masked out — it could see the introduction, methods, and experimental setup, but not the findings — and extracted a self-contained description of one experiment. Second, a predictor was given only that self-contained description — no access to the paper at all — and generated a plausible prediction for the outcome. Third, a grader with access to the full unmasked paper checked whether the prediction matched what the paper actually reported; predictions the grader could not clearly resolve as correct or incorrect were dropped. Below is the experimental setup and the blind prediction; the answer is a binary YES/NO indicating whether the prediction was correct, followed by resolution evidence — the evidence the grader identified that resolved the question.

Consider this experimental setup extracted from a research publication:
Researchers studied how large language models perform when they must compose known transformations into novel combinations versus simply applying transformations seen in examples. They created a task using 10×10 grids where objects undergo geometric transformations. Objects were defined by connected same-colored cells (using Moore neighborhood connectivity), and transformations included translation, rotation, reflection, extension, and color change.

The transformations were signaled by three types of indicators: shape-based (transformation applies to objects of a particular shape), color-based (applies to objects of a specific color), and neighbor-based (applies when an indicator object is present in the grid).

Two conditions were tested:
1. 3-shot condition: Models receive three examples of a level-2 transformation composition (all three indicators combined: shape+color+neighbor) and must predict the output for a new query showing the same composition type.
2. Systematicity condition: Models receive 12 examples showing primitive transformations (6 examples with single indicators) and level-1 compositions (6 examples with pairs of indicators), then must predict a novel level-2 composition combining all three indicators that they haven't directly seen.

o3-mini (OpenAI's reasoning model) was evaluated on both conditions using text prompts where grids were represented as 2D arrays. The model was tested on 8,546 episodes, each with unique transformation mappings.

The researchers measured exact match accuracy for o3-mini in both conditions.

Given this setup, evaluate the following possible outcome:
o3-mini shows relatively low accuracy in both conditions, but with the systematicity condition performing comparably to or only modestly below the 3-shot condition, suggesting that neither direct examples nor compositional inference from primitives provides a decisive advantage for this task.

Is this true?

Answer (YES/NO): NO